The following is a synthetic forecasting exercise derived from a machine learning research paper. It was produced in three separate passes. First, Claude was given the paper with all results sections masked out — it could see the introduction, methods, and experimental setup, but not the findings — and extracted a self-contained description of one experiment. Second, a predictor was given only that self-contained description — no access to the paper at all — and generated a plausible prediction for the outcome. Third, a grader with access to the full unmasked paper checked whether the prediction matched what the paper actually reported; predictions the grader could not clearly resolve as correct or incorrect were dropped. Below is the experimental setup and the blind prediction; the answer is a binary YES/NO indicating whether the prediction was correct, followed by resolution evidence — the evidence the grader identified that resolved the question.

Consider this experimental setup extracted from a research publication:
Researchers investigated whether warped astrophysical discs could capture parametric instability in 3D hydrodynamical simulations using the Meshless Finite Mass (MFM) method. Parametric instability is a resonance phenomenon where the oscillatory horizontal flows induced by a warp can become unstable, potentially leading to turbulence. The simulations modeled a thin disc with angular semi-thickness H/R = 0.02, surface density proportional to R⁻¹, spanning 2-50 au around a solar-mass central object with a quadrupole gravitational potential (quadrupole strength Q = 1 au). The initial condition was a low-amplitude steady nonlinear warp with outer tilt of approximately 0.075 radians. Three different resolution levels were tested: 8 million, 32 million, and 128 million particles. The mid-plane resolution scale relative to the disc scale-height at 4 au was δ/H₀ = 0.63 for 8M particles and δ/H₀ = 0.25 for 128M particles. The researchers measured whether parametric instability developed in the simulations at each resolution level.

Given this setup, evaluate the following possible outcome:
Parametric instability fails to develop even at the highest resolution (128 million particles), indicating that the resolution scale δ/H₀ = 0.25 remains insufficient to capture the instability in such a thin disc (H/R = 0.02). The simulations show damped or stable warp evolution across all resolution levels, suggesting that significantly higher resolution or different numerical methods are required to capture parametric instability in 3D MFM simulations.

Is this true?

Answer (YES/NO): NO